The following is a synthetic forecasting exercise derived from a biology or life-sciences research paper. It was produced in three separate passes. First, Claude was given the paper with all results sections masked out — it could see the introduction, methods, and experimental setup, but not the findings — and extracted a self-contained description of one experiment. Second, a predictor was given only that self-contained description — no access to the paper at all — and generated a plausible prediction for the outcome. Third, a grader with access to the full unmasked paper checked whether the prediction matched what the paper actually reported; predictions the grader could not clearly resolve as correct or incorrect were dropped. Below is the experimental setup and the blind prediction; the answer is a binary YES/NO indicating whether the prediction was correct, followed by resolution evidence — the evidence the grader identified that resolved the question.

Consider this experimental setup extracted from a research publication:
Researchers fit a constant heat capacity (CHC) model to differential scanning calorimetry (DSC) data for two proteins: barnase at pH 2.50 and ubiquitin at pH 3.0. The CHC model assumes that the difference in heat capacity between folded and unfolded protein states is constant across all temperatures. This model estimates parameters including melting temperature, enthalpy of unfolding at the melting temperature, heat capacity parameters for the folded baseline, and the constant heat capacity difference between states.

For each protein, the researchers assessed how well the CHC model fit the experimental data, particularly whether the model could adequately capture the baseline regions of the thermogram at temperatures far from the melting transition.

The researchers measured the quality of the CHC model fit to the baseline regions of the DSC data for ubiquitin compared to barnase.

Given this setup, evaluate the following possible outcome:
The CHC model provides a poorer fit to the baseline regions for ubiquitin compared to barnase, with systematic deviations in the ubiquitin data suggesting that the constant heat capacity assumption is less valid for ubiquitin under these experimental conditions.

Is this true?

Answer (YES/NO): YES